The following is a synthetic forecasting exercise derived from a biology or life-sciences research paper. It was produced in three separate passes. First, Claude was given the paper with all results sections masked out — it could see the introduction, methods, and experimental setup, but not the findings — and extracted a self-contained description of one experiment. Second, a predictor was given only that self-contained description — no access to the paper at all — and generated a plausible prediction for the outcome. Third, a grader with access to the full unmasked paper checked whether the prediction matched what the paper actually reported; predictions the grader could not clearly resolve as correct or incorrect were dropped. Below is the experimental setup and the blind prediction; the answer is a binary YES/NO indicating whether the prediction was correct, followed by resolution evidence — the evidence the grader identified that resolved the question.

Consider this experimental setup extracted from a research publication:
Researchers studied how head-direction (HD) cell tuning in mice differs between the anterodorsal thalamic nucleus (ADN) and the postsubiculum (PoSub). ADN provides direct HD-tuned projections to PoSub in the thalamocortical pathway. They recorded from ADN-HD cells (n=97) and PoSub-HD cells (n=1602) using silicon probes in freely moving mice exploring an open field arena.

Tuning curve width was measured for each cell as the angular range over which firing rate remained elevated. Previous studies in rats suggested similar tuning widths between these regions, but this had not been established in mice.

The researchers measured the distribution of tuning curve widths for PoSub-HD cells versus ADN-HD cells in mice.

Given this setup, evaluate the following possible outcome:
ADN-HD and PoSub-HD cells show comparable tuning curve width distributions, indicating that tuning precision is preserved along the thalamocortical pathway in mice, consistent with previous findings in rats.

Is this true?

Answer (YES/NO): NO